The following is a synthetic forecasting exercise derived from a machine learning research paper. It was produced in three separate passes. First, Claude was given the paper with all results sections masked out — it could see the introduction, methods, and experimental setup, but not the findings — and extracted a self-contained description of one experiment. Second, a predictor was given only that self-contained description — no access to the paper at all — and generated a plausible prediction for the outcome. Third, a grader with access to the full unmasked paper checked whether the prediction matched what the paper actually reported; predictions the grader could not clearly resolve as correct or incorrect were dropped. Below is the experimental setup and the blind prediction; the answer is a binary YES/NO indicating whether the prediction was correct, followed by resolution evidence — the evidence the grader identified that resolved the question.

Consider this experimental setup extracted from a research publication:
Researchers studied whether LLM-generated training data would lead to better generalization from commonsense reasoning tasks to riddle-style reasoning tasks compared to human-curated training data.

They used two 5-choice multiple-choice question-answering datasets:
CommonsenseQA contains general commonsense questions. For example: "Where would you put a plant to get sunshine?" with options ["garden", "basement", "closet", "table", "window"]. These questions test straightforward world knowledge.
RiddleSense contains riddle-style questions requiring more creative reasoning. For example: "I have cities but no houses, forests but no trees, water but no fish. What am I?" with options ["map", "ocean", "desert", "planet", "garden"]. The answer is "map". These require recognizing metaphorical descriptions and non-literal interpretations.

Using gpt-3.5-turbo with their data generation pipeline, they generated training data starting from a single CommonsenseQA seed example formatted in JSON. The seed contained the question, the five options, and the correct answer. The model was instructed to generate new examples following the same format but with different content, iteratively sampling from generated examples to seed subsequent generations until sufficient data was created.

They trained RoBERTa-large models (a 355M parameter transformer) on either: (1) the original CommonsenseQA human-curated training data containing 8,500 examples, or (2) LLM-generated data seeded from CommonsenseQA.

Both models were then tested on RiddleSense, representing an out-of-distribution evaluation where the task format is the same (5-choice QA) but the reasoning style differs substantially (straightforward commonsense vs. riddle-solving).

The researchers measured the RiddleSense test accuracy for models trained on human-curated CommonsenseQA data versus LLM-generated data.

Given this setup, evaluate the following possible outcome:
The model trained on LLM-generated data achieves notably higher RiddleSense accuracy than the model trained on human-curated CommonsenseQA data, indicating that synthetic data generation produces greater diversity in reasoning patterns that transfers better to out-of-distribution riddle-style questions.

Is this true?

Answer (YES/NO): YES